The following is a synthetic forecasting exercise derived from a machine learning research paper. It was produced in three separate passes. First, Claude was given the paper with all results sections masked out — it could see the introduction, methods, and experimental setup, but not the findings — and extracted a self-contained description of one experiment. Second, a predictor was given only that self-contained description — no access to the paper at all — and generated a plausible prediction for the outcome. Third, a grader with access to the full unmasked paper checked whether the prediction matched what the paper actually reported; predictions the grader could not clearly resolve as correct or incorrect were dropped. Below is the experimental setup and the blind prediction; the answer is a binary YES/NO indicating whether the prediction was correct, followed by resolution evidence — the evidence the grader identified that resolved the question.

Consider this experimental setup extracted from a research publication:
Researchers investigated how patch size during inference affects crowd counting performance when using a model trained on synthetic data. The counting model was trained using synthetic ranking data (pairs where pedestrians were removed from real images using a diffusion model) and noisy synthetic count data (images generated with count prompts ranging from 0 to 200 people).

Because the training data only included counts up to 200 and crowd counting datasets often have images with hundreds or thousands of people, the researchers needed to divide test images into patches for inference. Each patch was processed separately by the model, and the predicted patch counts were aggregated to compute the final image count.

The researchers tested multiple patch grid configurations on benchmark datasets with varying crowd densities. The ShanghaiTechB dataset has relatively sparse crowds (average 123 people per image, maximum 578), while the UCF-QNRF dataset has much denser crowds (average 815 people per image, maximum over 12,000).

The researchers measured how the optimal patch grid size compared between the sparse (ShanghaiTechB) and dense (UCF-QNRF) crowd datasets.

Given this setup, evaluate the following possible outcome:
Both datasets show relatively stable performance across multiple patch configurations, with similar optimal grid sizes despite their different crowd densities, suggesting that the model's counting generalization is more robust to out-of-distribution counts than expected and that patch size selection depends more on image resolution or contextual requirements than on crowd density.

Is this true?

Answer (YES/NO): NO